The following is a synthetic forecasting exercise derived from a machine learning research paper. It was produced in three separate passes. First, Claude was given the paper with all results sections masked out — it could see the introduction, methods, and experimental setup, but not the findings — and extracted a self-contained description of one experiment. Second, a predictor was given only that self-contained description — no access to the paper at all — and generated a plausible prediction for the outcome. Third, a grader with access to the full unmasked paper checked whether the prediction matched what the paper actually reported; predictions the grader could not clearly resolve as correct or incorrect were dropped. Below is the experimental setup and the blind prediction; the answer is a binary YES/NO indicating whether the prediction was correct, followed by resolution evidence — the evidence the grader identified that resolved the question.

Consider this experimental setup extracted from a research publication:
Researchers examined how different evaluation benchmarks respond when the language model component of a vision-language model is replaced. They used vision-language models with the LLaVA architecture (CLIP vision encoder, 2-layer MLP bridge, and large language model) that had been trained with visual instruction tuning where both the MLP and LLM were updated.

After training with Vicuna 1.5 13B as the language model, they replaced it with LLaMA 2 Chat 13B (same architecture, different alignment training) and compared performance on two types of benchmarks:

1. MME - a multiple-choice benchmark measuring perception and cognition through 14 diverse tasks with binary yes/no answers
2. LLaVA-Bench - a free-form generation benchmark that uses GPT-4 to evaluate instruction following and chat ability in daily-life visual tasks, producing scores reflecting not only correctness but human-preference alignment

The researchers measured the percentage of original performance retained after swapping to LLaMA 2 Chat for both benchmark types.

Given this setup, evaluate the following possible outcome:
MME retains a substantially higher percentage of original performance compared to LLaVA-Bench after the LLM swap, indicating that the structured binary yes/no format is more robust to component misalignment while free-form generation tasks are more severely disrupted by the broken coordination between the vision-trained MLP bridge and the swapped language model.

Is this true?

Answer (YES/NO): NO